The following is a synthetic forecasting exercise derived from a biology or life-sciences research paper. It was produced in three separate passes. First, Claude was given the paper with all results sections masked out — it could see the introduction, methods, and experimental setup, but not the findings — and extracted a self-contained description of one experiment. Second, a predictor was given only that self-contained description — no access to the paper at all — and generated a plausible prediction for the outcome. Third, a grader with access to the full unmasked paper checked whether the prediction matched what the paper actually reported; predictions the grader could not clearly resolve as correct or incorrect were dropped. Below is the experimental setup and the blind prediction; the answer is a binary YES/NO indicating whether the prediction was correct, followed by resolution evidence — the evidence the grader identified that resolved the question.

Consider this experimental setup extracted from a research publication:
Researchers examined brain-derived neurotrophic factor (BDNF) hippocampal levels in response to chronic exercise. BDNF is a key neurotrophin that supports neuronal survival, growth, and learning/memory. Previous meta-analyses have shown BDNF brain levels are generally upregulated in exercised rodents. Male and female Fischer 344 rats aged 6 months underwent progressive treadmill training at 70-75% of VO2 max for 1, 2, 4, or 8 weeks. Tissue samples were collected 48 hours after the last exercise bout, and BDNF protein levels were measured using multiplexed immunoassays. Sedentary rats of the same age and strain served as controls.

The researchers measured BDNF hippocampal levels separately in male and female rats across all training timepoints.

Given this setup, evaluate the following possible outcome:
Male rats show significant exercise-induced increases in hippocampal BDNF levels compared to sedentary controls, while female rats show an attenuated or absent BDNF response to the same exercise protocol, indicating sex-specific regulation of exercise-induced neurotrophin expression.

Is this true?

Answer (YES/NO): NO